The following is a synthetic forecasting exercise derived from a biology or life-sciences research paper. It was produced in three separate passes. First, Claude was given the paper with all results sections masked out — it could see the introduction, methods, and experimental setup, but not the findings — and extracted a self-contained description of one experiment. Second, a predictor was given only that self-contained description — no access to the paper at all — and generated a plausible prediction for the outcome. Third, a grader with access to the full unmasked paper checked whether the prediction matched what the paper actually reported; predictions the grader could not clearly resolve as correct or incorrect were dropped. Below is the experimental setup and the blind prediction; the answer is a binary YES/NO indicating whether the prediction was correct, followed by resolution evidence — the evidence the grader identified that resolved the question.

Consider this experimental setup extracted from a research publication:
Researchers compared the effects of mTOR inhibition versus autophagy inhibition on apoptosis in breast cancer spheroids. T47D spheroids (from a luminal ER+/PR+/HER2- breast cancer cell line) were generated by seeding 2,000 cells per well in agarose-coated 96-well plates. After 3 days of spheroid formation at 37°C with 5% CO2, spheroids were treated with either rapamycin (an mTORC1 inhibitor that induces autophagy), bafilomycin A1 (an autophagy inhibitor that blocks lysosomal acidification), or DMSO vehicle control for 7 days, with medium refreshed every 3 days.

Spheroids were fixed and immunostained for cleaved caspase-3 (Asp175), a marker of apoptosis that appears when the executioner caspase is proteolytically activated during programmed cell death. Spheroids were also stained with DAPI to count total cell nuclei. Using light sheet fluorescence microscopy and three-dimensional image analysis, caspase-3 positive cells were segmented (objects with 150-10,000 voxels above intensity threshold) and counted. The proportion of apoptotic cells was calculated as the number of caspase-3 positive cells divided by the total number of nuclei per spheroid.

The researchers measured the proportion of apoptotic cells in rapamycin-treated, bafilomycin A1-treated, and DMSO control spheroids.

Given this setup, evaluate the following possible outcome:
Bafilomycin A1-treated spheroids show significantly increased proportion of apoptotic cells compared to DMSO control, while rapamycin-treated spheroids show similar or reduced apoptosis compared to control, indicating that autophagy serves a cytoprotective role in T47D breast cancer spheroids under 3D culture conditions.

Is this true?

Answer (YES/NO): NO